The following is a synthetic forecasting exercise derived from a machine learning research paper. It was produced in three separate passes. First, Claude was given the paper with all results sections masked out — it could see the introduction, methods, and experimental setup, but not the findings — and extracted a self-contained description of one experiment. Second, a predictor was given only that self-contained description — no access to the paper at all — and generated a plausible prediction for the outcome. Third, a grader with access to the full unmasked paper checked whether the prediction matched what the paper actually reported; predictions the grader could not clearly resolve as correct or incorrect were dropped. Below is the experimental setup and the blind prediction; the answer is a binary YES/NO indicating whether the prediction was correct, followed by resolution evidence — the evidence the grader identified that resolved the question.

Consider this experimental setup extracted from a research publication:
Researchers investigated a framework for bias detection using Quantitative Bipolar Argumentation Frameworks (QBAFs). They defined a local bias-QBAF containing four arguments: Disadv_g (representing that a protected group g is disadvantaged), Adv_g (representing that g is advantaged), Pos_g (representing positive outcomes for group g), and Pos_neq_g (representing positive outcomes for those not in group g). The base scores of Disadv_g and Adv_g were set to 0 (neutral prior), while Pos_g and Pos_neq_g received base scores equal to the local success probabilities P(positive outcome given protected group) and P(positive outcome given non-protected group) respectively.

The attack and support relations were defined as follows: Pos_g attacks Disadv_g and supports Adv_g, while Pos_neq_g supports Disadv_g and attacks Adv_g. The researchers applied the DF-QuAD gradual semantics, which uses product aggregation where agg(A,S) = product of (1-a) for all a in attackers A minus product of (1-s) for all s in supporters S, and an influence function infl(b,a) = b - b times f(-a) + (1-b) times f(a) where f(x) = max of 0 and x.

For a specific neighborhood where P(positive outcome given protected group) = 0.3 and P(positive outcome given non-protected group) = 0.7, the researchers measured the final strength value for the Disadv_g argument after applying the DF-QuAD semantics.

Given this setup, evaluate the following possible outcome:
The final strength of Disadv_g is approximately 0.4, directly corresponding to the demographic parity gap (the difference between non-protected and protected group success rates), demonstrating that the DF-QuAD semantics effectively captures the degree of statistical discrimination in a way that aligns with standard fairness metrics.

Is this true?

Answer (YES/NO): YES